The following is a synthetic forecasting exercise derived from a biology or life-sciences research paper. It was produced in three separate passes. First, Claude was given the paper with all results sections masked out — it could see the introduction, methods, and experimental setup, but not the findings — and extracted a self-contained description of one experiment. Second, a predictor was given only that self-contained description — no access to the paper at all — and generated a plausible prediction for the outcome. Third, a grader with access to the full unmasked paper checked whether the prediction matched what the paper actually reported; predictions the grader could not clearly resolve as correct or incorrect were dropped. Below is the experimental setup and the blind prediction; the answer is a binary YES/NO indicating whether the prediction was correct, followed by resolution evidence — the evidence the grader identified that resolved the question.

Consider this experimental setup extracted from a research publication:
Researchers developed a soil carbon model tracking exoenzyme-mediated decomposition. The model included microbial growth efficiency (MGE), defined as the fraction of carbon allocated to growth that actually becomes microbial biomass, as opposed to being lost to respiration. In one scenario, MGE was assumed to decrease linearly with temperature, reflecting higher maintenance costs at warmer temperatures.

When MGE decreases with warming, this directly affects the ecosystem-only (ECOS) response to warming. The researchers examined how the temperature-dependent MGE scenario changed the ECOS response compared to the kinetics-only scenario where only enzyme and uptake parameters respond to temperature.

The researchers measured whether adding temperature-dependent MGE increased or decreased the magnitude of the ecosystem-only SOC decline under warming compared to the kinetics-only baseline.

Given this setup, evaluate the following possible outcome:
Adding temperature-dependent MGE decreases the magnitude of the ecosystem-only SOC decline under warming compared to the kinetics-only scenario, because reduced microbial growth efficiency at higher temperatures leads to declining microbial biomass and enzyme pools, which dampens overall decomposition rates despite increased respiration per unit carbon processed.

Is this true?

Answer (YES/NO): YES